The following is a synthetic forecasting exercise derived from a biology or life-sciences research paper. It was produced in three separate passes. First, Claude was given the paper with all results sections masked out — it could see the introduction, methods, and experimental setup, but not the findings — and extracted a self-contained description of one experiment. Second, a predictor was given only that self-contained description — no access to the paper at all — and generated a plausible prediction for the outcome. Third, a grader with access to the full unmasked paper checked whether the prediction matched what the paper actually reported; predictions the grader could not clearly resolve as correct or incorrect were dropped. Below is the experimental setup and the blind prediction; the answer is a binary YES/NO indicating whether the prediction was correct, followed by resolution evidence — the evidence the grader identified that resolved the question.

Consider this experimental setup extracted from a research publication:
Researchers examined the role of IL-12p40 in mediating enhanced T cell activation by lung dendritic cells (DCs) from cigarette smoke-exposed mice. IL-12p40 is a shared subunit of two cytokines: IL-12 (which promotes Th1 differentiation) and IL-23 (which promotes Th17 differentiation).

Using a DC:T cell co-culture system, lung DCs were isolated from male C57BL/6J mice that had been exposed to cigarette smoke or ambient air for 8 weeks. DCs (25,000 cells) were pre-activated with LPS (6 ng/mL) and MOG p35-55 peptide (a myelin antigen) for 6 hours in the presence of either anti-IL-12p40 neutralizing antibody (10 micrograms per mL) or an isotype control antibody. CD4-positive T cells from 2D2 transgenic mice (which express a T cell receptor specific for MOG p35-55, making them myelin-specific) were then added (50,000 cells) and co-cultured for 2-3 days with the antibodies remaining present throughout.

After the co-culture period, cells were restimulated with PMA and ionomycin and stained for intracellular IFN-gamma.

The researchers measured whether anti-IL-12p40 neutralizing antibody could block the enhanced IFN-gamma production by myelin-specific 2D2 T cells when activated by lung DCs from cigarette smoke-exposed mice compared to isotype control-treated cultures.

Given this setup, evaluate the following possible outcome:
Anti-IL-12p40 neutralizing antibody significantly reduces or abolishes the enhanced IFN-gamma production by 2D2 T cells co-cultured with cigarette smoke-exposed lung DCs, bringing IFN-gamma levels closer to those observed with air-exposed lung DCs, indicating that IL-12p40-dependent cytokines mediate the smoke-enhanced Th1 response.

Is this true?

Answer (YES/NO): YES